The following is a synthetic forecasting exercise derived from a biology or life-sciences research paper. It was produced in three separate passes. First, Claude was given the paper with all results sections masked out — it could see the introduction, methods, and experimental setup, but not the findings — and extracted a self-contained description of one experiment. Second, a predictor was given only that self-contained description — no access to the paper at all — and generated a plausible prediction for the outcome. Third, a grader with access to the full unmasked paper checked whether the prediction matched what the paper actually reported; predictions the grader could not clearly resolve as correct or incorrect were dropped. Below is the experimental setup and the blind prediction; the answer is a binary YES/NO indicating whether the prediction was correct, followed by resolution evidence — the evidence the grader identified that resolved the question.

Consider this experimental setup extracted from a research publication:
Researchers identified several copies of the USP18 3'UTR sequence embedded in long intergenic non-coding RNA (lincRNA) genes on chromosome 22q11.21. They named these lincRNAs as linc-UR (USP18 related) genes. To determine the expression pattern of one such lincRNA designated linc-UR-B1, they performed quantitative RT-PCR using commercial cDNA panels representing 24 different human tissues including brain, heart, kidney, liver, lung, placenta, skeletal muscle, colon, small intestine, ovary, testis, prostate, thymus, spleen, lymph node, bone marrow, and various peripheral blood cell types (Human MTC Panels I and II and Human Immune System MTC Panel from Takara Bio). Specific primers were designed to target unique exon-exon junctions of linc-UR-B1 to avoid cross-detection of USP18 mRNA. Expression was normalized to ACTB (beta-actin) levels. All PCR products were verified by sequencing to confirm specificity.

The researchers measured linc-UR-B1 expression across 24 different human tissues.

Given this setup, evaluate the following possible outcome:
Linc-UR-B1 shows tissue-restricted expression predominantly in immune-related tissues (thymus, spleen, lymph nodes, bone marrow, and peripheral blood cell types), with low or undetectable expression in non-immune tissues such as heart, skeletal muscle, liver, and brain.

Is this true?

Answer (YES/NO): NO